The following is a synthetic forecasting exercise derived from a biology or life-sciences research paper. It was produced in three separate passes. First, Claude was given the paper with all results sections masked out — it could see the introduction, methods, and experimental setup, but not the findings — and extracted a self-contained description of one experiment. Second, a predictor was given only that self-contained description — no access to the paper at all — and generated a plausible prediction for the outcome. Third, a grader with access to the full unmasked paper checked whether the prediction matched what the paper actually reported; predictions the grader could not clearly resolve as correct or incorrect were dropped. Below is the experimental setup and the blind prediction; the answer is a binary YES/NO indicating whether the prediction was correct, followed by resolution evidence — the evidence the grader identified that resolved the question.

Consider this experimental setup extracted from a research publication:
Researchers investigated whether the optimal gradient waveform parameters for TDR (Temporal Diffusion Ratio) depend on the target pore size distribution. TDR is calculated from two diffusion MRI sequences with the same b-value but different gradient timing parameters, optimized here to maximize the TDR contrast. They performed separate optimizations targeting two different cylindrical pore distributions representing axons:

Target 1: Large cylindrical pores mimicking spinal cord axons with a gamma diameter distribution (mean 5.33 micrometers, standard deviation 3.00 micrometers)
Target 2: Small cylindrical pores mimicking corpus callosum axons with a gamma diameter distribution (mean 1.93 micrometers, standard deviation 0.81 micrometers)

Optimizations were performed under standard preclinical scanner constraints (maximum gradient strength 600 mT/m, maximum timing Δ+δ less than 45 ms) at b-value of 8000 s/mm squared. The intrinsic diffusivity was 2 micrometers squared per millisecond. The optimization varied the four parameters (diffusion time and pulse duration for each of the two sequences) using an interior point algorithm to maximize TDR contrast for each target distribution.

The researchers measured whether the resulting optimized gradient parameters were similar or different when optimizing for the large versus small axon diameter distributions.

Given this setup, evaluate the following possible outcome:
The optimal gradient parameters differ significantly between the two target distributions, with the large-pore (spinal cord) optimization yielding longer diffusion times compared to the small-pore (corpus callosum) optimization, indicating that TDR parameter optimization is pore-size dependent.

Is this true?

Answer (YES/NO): NO